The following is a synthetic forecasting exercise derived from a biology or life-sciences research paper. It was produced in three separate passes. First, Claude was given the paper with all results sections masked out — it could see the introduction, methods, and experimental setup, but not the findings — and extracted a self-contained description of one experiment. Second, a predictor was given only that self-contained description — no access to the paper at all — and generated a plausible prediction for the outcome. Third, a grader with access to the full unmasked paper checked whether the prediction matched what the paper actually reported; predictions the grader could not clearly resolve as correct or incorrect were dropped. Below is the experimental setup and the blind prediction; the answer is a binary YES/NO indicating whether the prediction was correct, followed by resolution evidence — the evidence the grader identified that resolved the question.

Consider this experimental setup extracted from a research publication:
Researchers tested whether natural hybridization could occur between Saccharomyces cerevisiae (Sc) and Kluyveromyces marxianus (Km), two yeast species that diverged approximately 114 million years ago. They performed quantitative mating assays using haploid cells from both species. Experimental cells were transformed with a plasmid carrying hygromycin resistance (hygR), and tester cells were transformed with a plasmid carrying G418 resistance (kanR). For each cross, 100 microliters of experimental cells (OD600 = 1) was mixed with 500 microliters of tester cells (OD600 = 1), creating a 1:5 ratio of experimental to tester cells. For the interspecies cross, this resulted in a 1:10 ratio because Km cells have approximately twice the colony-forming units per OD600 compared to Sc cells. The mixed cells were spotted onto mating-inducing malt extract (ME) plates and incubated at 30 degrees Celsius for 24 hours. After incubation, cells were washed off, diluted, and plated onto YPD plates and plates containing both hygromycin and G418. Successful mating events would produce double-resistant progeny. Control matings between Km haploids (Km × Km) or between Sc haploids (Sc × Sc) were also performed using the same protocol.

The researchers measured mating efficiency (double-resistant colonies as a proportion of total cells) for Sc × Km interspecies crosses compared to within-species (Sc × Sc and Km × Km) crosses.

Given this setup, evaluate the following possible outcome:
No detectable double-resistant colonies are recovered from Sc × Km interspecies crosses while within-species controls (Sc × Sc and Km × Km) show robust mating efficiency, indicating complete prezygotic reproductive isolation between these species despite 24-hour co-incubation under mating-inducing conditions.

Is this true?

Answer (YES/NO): YES